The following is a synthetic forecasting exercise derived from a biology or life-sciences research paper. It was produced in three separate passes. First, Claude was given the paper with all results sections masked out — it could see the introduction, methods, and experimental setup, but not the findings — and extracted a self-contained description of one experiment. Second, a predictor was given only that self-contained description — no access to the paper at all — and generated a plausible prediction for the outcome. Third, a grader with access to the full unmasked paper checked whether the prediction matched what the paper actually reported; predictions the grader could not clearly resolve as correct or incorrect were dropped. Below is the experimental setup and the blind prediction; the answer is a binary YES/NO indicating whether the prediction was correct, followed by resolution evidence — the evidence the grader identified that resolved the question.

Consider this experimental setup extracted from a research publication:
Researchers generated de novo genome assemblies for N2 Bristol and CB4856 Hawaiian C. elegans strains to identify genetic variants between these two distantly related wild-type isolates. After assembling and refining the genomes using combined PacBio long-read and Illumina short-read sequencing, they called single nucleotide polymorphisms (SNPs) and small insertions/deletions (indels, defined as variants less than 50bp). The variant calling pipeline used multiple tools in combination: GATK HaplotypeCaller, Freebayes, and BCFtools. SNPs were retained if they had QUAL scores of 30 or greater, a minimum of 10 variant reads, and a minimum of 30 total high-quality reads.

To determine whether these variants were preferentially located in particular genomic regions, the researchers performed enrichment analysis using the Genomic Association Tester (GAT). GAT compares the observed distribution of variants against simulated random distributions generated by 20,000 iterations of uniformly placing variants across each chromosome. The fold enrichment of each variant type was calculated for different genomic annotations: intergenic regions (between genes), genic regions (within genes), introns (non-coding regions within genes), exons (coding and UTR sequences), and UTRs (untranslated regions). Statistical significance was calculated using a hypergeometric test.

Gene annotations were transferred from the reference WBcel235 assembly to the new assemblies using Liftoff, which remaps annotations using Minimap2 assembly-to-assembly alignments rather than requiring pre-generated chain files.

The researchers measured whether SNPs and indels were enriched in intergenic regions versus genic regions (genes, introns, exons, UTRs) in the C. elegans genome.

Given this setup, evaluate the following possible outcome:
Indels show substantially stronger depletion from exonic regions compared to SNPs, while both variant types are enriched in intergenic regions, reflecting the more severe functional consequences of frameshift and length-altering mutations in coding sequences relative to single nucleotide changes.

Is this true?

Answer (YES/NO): YES